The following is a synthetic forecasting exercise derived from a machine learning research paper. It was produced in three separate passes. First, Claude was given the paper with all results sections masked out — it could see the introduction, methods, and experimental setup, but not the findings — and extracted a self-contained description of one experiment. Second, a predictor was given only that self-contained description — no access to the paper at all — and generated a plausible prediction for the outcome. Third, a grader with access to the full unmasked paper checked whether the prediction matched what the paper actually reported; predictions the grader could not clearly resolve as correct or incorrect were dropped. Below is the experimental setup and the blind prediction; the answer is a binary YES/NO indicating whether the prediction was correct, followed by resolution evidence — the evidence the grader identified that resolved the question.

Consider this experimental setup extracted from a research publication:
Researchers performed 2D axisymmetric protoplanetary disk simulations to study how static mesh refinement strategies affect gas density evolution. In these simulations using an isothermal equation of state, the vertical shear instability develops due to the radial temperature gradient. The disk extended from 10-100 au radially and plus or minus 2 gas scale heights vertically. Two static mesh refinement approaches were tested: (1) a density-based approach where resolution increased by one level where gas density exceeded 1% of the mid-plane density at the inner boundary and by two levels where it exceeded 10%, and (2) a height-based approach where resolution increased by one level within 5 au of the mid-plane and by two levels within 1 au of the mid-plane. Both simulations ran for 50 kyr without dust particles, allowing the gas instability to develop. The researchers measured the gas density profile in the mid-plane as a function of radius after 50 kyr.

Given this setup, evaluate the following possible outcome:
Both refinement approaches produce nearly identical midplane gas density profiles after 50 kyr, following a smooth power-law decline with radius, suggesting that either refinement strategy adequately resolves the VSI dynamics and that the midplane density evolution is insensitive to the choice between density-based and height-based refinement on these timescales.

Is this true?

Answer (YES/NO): NO